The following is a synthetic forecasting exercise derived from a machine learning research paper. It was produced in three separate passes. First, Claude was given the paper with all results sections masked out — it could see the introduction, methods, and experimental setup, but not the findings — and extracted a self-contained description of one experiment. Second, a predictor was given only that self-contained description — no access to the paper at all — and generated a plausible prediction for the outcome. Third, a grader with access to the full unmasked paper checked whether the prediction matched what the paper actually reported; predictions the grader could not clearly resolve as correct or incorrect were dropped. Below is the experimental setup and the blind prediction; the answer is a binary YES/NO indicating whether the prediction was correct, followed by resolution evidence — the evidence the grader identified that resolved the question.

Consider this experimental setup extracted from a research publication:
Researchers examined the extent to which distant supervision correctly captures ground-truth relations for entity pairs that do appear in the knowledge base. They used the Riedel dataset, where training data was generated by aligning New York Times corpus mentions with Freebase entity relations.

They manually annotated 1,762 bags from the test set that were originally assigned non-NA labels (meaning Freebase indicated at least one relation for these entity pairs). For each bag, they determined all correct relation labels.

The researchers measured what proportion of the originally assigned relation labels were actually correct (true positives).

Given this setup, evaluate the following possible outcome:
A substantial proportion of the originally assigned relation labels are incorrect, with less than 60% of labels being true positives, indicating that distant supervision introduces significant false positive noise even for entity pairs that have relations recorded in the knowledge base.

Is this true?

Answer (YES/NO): NO